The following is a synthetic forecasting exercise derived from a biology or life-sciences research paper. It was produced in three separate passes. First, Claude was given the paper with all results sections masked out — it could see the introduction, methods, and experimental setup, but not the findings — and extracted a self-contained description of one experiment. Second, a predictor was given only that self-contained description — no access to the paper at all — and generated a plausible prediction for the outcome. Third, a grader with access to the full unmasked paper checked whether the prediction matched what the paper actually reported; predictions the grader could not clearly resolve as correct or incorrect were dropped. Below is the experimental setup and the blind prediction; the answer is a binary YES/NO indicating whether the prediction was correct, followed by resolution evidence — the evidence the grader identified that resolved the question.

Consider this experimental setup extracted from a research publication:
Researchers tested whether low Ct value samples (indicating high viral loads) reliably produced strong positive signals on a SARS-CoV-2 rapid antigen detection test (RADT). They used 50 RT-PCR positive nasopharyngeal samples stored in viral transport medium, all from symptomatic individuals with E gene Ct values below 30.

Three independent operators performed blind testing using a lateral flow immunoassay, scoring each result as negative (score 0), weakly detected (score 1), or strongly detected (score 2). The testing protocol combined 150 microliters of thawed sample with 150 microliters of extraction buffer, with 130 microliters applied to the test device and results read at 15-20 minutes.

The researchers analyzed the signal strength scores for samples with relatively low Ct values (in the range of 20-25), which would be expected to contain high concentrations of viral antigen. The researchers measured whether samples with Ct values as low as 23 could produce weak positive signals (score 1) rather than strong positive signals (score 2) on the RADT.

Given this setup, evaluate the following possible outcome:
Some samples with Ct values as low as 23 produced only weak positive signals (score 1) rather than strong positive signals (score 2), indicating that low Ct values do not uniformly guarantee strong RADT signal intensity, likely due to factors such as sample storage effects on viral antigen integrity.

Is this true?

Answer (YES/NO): YES